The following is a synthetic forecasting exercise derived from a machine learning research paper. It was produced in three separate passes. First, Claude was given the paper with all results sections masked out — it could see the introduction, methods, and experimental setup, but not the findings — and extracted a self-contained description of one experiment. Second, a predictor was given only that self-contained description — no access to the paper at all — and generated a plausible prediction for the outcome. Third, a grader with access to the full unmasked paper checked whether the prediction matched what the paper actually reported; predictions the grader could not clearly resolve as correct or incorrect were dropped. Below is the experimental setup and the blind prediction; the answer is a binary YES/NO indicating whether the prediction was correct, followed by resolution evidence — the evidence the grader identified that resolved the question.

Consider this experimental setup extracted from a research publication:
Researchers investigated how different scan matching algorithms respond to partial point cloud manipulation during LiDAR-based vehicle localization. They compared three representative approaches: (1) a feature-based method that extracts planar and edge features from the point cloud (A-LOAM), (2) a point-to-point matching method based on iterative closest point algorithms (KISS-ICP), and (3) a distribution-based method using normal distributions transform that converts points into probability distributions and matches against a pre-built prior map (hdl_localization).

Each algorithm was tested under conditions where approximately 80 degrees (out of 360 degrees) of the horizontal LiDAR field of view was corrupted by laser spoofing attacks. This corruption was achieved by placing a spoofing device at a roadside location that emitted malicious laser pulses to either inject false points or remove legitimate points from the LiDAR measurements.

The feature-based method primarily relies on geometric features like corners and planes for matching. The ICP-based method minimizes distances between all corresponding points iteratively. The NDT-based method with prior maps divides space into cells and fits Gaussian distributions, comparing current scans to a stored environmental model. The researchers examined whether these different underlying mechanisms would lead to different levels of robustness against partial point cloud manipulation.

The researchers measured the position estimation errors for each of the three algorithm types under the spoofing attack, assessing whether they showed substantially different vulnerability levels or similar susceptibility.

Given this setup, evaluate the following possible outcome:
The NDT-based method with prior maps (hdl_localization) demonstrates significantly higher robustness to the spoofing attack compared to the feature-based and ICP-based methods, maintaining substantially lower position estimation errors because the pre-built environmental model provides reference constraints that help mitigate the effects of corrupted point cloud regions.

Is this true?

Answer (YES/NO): NO